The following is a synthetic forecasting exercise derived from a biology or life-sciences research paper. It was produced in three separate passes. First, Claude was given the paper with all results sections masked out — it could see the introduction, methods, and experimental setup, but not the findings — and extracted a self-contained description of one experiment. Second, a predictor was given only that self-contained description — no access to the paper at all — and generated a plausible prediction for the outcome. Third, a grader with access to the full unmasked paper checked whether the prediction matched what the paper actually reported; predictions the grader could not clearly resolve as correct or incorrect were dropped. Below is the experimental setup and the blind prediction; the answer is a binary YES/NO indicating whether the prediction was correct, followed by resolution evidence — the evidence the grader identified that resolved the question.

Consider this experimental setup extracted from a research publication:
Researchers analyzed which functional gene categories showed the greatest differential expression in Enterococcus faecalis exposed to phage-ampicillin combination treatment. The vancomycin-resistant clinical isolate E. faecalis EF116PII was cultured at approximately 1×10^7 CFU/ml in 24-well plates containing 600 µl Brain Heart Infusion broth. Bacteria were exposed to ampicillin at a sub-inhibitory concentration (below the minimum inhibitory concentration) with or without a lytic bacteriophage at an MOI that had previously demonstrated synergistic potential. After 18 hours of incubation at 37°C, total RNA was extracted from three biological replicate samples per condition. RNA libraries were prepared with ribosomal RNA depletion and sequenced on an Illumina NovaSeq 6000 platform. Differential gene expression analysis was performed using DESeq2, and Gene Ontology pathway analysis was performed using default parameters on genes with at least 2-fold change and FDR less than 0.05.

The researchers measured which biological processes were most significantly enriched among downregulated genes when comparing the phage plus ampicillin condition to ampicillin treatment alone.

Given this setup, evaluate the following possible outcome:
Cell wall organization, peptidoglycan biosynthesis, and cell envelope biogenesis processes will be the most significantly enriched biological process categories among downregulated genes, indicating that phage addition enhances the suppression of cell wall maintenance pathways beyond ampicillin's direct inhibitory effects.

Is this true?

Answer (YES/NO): NO